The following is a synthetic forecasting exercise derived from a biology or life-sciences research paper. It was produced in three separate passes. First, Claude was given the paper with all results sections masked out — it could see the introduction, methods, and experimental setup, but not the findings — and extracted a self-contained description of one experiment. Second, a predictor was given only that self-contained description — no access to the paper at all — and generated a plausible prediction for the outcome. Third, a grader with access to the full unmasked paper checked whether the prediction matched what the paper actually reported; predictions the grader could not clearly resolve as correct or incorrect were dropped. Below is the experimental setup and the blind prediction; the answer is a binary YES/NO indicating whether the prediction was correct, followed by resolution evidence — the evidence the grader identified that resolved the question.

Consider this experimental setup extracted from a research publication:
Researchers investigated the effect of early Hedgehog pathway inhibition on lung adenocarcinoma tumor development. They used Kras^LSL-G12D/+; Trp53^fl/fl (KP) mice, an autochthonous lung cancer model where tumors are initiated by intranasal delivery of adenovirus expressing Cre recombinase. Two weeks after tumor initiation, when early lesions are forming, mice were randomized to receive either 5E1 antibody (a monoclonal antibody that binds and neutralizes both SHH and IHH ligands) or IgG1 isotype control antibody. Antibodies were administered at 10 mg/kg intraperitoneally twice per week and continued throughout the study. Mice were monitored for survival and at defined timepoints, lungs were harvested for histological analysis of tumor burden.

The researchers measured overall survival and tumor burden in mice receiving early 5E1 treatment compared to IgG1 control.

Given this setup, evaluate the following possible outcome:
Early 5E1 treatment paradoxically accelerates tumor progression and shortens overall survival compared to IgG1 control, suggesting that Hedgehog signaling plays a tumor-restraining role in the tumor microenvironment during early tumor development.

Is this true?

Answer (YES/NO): YES